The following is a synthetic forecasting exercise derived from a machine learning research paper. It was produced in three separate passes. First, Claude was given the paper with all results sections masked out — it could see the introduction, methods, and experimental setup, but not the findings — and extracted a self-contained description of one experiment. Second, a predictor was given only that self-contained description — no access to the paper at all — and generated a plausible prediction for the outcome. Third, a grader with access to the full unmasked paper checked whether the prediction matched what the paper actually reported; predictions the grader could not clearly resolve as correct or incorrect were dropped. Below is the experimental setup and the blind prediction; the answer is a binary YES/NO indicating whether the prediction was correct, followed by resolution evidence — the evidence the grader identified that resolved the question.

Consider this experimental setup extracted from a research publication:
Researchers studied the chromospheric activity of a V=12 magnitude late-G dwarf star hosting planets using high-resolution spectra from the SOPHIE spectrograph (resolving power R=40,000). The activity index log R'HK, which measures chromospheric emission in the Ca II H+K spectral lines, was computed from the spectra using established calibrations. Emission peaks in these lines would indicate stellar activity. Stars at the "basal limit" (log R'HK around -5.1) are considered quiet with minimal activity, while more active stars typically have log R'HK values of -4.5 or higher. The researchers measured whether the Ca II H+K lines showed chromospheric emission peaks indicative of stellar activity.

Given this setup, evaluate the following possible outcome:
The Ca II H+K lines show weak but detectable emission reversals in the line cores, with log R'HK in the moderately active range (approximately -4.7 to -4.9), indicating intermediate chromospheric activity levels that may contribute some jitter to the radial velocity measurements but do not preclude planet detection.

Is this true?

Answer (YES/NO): NO